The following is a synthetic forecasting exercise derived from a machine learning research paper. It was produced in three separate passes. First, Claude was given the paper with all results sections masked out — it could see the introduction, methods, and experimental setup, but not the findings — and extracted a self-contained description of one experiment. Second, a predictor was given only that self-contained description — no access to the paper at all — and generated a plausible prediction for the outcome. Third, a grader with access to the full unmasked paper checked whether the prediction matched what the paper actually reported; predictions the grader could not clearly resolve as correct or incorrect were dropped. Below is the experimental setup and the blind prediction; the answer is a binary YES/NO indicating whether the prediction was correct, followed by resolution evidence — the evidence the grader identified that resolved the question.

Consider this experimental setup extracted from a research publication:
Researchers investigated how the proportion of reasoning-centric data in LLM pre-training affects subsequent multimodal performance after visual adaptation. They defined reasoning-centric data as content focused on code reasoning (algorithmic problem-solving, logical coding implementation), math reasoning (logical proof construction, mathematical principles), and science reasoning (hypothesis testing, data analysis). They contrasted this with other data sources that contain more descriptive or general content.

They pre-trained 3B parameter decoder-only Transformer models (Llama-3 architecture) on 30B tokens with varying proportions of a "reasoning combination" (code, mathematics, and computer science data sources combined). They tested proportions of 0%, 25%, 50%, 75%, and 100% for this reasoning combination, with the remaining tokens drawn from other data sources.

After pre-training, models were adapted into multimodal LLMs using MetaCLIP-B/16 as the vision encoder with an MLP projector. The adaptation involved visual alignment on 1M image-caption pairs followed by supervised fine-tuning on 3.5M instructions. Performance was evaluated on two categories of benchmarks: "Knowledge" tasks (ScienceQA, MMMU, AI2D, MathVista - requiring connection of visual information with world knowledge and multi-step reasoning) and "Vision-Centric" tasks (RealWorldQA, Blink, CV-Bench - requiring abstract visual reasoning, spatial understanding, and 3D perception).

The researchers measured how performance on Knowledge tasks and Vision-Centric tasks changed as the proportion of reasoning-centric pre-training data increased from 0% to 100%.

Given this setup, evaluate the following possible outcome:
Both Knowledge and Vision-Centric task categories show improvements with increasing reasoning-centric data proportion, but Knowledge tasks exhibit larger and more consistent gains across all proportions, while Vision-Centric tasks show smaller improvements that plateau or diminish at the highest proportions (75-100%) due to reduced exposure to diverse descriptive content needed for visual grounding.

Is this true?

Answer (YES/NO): NO